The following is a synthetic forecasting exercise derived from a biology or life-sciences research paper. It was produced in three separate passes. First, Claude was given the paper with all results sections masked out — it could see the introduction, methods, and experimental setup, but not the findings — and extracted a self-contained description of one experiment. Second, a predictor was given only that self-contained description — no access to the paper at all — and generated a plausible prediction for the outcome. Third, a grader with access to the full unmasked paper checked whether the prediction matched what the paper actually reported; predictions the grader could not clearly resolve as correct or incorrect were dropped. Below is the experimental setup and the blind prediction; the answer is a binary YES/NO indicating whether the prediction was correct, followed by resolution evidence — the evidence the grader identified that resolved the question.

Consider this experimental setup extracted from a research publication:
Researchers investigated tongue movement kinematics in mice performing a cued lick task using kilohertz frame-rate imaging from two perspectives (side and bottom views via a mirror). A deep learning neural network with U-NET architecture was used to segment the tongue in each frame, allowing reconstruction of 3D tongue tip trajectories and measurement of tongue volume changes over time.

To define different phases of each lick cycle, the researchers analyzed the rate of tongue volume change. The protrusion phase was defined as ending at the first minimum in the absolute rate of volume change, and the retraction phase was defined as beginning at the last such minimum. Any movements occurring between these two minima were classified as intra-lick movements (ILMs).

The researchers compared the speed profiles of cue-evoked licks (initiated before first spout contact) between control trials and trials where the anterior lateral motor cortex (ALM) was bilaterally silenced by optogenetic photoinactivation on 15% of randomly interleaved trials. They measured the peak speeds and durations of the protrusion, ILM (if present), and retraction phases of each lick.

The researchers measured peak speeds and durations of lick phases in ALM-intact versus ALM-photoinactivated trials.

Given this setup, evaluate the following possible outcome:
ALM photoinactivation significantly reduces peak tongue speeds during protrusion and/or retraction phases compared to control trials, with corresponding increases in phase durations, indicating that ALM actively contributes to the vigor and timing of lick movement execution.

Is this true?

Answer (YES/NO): NO